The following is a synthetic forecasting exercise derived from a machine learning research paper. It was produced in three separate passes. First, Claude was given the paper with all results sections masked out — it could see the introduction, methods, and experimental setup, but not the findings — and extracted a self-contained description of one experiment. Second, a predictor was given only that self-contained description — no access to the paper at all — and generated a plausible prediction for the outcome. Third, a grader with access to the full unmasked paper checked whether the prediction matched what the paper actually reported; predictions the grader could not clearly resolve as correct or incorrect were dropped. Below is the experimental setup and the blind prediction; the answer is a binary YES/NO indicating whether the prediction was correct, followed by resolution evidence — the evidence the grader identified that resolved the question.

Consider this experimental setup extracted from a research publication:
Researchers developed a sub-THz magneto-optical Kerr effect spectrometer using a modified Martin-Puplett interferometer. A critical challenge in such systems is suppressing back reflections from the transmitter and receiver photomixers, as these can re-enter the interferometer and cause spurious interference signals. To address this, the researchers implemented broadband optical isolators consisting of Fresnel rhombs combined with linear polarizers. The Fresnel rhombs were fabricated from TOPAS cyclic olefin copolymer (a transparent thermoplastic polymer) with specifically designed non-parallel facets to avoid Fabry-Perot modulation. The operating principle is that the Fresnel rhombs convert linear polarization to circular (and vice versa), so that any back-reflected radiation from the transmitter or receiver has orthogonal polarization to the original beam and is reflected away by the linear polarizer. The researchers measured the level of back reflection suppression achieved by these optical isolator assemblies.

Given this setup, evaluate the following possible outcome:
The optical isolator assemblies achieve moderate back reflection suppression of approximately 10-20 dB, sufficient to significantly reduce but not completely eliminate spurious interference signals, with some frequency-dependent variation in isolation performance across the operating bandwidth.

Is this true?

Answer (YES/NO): NO